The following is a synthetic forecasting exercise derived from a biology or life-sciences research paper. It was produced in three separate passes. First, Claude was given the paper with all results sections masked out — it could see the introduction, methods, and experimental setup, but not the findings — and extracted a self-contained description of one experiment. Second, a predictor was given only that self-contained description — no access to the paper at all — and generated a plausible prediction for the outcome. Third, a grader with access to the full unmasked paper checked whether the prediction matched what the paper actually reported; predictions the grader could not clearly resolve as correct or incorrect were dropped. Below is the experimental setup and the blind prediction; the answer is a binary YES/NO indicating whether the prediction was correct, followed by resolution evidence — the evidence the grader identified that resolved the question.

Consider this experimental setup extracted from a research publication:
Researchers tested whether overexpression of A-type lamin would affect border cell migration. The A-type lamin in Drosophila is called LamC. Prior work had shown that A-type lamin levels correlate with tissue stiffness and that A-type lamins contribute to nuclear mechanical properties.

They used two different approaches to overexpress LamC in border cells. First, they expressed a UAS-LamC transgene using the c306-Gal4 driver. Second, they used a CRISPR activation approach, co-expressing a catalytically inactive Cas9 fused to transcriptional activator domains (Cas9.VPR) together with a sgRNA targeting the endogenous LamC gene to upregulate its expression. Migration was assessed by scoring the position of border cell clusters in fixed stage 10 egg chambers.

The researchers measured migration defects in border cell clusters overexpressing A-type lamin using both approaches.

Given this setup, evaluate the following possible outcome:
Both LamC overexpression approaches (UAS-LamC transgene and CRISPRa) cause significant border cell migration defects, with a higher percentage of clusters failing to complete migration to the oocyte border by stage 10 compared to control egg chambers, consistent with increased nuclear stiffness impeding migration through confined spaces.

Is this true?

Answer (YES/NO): NO